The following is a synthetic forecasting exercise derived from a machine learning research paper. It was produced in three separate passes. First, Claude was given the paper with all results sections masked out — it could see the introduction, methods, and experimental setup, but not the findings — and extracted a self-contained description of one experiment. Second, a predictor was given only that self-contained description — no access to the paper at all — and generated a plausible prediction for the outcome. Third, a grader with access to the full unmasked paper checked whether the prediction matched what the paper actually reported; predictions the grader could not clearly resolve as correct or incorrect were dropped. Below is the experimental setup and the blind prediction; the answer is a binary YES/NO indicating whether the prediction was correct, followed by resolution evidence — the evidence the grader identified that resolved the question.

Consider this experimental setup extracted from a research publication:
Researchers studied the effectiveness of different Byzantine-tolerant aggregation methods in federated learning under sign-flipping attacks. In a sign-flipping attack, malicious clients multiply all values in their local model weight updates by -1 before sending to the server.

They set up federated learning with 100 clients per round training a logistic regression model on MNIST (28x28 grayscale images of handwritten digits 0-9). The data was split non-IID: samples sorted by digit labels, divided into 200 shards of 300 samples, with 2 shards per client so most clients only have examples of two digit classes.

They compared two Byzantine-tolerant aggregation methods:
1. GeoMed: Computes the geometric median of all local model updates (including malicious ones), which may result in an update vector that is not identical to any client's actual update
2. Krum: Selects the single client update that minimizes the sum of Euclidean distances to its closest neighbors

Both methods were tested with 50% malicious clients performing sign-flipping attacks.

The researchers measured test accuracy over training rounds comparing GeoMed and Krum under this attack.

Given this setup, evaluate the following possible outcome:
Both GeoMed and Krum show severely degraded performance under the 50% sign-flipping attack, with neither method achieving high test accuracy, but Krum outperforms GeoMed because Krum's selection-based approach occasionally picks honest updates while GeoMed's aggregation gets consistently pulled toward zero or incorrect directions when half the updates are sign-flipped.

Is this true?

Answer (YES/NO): NO